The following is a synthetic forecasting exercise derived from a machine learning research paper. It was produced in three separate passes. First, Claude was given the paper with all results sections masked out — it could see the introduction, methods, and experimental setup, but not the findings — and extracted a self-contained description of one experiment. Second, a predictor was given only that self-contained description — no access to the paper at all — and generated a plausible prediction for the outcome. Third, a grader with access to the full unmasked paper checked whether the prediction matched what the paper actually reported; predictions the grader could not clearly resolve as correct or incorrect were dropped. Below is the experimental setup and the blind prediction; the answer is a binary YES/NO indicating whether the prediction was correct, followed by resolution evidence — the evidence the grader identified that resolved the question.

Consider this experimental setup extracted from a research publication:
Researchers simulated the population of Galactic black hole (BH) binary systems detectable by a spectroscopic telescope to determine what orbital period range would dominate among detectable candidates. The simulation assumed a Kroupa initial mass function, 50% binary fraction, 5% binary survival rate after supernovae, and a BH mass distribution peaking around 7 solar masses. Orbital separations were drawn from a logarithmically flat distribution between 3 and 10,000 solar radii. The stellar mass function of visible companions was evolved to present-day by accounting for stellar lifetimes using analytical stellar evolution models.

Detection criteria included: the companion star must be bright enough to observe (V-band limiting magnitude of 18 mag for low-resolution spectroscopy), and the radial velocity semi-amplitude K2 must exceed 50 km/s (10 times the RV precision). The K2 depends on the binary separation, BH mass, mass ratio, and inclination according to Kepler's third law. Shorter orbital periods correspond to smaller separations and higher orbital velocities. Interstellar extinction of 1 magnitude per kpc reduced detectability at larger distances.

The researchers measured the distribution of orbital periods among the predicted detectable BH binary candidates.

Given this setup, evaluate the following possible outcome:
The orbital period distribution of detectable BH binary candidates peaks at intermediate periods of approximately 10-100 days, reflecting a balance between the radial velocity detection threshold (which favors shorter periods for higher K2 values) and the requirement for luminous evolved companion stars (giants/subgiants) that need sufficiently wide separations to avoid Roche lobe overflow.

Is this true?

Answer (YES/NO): NO